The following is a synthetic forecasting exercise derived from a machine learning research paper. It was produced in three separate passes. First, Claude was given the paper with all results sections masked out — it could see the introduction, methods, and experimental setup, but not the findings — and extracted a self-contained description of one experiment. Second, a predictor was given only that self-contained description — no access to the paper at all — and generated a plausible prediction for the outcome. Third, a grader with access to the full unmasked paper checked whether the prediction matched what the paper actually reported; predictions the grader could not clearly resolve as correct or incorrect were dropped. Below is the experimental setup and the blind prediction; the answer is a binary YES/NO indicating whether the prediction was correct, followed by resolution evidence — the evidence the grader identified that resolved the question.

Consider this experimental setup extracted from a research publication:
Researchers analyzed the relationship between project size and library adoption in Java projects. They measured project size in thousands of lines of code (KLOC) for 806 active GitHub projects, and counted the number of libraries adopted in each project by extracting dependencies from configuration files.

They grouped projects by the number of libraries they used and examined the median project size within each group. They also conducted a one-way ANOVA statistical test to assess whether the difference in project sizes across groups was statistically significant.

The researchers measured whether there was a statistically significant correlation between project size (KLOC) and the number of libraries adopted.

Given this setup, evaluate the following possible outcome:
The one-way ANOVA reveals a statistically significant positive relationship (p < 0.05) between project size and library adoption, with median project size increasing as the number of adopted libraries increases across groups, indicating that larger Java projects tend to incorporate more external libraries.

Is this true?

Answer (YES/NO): YES